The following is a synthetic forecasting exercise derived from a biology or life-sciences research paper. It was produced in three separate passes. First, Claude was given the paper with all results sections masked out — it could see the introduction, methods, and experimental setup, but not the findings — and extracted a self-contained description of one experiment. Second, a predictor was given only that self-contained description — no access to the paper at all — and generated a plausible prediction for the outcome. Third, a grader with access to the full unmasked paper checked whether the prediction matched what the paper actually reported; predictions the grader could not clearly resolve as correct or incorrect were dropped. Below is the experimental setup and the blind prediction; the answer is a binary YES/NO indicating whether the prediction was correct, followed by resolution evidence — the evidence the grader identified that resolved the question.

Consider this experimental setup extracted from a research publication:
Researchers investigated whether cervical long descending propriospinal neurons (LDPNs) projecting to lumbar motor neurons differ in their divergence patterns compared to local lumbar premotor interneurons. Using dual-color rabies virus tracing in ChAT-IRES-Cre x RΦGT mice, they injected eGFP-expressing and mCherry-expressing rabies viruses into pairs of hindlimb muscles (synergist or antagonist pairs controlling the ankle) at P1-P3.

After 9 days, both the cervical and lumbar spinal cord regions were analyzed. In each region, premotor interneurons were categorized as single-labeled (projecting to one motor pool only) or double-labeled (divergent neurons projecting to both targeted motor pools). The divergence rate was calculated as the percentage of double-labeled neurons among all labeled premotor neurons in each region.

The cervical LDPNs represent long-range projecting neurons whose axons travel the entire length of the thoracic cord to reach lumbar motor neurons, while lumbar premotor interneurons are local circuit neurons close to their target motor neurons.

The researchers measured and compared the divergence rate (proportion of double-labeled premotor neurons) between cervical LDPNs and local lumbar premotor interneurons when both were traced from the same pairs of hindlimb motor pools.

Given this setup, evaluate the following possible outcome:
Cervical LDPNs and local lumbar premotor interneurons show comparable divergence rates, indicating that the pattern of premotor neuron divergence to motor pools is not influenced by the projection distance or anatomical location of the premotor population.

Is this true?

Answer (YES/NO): NO